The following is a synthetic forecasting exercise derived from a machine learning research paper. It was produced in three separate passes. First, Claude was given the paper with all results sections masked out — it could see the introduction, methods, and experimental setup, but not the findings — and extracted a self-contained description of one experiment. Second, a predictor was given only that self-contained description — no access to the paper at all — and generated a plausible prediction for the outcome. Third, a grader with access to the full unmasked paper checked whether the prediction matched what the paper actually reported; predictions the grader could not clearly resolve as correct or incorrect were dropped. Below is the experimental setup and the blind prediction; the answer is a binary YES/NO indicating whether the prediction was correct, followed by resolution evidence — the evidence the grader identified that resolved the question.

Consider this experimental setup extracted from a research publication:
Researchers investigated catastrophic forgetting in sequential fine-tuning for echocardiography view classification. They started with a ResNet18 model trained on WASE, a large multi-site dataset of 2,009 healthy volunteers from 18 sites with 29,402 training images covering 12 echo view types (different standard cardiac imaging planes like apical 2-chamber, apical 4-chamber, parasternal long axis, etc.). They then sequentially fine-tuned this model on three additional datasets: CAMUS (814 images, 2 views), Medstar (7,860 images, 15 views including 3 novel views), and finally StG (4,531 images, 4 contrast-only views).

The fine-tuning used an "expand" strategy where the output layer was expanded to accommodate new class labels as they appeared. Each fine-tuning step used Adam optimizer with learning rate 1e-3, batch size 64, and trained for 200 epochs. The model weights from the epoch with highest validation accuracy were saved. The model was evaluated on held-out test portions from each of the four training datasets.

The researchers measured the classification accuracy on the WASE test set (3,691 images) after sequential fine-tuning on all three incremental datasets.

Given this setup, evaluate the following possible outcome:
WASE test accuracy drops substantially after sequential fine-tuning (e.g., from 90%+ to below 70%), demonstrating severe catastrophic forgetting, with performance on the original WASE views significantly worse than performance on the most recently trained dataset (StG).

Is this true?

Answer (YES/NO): NO